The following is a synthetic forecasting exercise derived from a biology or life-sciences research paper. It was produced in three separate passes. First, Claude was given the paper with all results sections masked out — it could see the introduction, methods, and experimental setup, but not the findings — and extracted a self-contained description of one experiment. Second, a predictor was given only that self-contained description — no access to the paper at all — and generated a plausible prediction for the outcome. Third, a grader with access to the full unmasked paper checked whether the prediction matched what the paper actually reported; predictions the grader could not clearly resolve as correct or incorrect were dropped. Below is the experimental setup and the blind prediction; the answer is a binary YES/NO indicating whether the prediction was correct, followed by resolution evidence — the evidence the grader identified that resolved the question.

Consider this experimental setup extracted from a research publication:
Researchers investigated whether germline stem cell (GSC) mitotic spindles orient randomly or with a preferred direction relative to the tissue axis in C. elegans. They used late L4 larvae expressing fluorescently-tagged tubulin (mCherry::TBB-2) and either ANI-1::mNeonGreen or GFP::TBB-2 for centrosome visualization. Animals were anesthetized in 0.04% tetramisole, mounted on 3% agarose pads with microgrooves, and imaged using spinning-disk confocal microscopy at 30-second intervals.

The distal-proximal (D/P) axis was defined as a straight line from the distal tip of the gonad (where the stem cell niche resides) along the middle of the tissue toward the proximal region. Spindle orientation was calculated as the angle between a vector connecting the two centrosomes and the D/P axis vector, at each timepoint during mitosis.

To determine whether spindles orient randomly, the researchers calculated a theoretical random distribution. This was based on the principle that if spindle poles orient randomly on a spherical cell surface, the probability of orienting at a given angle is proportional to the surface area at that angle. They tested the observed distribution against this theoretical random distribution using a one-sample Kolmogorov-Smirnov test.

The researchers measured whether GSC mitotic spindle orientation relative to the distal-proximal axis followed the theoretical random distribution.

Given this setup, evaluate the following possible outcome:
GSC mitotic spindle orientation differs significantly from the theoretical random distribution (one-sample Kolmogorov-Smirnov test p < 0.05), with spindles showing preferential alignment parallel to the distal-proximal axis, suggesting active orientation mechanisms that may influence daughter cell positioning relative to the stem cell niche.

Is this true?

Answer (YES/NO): YES